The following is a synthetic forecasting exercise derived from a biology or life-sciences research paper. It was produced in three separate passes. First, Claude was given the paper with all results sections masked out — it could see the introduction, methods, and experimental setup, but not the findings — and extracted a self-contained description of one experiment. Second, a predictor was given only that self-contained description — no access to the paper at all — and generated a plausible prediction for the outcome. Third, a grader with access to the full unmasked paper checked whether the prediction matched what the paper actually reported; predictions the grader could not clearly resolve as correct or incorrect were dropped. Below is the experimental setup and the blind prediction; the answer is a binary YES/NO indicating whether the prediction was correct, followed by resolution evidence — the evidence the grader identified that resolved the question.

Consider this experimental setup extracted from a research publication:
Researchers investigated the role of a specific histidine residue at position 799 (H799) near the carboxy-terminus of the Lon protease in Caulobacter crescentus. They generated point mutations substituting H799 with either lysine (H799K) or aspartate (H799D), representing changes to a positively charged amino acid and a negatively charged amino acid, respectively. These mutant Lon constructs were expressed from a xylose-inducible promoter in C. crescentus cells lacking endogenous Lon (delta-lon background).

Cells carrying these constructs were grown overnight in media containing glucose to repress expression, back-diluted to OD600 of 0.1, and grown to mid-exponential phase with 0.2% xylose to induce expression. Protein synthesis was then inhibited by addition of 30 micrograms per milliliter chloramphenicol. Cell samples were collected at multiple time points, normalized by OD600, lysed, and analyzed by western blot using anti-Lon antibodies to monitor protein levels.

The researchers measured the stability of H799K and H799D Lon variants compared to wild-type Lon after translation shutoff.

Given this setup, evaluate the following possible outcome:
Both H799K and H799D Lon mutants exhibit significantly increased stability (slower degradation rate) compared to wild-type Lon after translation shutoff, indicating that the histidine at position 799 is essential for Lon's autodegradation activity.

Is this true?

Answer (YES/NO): YES